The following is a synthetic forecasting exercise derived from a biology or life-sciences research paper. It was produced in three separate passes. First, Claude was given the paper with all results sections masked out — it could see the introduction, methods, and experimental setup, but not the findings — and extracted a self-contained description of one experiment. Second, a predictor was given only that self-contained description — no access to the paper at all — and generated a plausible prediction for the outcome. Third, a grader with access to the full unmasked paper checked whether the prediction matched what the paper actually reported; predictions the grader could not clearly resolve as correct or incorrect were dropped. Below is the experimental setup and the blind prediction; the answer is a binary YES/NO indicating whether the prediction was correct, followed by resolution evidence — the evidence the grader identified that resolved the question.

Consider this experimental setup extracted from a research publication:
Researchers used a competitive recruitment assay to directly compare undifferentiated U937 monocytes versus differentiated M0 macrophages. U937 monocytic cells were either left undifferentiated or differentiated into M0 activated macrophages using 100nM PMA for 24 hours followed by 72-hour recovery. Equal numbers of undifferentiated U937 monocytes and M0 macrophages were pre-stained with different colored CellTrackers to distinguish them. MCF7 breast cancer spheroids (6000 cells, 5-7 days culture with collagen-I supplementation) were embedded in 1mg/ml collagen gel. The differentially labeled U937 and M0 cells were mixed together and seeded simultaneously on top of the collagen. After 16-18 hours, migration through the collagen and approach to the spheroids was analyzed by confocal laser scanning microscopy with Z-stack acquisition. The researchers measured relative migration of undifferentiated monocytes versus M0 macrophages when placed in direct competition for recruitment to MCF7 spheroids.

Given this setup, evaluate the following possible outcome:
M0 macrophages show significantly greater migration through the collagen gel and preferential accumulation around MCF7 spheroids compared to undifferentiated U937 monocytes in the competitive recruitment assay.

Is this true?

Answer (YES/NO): YES